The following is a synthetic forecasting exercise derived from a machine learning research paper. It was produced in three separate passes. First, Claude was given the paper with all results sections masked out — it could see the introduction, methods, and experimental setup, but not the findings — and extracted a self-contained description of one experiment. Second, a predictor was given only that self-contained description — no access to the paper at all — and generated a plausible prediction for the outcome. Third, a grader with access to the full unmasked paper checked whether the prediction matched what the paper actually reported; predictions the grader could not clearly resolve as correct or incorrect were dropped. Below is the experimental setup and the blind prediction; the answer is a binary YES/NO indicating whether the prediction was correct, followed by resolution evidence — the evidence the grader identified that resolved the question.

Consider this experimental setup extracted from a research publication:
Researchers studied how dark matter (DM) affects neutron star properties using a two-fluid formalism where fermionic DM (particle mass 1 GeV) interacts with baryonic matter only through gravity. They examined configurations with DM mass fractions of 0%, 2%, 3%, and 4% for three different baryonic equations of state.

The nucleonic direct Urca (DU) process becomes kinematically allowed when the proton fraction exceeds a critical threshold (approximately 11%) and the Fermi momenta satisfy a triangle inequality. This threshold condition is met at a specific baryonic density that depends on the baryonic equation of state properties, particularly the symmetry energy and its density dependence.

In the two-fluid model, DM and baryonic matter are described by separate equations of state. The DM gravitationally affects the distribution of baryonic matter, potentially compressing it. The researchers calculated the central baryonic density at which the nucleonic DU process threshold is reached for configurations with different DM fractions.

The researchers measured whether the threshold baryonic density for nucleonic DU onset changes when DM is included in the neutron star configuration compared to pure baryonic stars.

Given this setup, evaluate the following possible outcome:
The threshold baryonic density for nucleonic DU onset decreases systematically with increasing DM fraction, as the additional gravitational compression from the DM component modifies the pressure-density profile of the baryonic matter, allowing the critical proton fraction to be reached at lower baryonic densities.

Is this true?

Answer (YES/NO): NO